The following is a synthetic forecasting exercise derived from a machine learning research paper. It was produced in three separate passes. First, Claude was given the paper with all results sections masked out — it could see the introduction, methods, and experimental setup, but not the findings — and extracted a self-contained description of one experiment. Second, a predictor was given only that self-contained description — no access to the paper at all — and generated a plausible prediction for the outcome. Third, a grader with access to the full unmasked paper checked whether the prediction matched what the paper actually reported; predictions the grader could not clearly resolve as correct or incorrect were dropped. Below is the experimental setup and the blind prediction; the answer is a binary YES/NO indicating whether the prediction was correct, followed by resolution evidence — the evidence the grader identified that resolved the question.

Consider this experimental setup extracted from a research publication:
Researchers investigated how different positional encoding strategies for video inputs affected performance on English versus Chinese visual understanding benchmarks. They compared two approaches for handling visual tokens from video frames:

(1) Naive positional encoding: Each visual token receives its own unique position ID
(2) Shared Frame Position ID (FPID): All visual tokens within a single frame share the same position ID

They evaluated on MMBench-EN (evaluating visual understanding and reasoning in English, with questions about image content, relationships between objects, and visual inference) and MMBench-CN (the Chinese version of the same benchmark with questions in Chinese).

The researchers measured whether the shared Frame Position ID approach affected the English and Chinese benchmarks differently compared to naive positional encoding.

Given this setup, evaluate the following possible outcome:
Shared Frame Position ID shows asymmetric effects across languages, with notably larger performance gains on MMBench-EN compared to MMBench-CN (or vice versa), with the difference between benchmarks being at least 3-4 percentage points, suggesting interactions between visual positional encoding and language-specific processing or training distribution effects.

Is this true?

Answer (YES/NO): NO